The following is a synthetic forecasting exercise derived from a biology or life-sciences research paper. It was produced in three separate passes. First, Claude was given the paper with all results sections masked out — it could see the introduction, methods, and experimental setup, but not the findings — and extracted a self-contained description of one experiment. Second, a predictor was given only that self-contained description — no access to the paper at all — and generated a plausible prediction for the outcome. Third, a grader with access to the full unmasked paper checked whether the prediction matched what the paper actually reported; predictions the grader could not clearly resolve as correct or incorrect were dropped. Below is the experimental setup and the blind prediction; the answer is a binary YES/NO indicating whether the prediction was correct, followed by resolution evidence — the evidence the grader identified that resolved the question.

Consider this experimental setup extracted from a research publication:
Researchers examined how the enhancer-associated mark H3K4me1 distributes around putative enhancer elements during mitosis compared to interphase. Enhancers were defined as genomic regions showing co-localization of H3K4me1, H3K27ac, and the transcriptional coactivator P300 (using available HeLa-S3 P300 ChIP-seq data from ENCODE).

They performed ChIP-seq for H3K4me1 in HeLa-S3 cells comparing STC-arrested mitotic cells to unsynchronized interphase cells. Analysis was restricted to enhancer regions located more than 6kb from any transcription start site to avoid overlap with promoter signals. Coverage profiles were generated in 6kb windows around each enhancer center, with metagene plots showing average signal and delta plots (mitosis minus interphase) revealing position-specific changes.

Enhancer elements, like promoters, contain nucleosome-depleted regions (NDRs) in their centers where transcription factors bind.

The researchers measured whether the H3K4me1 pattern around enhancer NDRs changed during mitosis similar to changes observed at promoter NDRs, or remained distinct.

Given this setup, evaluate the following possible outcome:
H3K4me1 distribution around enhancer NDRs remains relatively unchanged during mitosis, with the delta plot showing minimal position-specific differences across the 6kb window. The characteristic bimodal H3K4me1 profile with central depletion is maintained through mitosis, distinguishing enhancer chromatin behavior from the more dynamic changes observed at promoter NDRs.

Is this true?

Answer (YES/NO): NO